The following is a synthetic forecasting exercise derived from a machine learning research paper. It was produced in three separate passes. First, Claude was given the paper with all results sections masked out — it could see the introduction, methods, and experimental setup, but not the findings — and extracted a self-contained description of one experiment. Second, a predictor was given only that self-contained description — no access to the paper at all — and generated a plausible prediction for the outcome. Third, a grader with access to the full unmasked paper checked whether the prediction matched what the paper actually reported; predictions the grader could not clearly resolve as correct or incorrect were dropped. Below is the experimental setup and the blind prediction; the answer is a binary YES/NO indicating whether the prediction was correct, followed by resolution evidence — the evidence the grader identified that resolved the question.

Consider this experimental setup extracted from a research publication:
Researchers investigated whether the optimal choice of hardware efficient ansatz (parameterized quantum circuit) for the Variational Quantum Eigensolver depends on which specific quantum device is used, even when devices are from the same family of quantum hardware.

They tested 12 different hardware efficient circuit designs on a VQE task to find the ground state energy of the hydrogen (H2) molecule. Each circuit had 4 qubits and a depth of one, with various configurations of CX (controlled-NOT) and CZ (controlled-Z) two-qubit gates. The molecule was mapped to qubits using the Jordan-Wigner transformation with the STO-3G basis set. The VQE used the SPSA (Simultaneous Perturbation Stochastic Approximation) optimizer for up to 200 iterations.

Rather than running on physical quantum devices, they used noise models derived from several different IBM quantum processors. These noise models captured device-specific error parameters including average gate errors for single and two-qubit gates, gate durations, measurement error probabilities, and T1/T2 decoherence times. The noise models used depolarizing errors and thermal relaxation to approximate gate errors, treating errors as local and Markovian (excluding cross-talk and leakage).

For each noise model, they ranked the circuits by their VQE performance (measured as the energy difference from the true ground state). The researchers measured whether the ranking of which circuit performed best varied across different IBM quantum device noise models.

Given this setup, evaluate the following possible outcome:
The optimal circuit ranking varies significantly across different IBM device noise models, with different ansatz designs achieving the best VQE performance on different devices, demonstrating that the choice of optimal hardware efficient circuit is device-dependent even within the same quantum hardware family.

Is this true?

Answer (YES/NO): YES